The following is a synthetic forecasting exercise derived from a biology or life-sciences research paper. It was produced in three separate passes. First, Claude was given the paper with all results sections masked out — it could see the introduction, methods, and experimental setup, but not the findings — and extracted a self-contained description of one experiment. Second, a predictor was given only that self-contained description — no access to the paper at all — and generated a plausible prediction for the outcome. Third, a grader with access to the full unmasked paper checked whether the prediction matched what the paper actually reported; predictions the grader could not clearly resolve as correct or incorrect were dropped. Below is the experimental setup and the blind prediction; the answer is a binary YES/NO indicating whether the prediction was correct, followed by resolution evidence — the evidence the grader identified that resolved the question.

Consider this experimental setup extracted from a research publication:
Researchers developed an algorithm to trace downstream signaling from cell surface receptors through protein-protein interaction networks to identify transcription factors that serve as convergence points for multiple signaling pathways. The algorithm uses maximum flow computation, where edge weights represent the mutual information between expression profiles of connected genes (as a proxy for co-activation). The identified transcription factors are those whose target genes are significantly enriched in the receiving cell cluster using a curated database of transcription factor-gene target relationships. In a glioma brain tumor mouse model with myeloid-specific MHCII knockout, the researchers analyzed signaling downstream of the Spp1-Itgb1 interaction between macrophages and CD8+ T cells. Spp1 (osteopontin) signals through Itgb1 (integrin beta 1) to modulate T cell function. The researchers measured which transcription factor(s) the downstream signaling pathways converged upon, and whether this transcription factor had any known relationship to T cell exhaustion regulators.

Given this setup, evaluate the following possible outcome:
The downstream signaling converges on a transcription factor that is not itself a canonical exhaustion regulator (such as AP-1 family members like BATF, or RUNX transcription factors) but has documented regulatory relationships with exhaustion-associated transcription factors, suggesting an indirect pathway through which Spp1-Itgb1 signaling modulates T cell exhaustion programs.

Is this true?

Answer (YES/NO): NO